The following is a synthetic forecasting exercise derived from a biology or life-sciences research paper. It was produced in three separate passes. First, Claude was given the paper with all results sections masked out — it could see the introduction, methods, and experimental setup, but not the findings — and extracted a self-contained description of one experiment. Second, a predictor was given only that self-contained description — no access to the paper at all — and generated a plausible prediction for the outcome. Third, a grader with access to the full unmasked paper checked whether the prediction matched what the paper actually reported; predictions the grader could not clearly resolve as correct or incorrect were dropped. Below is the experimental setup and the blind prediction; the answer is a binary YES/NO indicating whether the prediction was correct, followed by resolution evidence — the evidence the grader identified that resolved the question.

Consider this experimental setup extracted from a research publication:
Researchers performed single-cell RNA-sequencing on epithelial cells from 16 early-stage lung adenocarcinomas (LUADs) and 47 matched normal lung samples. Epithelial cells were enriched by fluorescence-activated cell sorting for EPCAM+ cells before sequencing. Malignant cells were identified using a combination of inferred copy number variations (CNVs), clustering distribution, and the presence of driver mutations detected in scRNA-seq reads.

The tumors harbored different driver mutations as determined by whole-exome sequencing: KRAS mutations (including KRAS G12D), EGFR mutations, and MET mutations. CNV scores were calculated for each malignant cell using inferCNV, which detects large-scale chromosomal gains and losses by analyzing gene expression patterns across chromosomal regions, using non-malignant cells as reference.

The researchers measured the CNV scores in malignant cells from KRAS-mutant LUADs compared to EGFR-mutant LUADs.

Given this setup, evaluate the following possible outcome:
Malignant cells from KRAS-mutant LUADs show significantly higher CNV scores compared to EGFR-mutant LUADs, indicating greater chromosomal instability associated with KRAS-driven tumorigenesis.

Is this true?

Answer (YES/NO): NO